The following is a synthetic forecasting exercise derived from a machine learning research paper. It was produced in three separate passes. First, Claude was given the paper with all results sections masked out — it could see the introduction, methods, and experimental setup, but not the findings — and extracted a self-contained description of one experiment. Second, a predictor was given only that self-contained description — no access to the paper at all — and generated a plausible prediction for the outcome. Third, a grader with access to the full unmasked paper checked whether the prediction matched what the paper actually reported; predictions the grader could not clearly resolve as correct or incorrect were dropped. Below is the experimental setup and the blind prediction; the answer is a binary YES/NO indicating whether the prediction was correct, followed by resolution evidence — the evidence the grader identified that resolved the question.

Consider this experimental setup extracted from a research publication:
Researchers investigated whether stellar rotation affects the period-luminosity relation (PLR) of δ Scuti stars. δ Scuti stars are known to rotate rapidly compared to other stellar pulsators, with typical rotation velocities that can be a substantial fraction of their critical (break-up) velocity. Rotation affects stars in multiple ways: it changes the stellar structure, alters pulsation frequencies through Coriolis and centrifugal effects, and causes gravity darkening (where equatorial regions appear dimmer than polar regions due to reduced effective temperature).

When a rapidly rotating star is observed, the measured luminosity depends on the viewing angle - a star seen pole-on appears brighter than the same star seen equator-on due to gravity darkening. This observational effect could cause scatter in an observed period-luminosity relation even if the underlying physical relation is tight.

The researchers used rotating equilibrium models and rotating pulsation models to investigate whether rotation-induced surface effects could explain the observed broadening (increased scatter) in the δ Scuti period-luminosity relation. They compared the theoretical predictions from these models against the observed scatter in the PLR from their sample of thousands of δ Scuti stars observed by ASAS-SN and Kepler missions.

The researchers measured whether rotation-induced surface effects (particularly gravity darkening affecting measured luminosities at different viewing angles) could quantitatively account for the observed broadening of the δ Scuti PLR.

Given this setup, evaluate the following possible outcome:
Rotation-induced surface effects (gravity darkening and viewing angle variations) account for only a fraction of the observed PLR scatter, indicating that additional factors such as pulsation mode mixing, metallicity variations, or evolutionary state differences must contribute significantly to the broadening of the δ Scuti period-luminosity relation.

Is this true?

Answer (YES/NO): NO